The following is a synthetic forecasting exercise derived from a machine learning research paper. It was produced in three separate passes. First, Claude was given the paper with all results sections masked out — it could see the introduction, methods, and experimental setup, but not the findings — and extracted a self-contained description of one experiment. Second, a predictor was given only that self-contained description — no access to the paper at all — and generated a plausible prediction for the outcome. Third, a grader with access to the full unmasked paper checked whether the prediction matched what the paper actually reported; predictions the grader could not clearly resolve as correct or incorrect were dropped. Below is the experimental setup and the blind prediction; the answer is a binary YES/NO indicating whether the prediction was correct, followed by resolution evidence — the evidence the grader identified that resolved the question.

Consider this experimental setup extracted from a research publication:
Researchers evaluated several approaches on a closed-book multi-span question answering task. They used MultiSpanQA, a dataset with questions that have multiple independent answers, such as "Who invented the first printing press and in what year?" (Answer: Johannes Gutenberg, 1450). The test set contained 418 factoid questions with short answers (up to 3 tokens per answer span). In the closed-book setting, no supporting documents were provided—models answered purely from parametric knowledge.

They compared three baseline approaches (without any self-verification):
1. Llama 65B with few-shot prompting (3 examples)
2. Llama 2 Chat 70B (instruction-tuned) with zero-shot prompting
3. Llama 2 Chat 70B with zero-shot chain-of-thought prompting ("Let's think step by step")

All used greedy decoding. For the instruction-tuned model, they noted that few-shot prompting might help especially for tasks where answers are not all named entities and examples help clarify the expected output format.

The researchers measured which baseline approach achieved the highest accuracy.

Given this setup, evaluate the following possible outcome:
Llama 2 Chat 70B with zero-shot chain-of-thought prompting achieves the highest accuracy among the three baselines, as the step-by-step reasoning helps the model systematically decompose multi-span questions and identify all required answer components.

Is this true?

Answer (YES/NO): NO